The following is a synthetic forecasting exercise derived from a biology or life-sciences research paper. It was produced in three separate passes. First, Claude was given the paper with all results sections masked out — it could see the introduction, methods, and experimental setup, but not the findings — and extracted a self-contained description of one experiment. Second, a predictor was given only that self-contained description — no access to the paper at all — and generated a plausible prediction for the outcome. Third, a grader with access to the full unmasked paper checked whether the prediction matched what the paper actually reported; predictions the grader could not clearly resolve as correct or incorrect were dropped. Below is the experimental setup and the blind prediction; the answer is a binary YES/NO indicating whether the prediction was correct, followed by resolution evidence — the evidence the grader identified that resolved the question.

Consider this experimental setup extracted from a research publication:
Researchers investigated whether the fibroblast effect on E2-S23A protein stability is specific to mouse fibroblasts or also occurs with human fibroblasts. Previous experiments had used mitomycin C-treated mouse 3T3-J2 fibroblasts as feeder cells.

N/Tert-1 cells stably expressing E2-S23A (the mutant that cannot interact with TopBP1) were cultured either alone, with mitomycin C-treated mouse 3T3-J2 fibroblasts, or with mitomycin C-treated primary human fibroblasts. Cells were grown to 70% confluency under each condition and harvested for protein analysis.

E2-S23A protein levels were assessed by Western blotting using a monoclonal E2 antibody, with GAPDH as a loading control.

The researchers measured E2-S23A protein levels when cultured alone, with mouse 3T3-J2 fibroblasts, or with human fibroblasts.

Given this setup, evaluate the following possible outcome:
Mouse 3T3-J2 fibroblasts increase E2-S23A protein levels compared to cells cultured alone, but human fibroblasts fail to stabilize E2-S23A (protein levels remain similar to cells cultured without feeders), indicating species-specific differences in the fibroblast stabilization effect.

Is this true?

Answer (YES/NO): NO